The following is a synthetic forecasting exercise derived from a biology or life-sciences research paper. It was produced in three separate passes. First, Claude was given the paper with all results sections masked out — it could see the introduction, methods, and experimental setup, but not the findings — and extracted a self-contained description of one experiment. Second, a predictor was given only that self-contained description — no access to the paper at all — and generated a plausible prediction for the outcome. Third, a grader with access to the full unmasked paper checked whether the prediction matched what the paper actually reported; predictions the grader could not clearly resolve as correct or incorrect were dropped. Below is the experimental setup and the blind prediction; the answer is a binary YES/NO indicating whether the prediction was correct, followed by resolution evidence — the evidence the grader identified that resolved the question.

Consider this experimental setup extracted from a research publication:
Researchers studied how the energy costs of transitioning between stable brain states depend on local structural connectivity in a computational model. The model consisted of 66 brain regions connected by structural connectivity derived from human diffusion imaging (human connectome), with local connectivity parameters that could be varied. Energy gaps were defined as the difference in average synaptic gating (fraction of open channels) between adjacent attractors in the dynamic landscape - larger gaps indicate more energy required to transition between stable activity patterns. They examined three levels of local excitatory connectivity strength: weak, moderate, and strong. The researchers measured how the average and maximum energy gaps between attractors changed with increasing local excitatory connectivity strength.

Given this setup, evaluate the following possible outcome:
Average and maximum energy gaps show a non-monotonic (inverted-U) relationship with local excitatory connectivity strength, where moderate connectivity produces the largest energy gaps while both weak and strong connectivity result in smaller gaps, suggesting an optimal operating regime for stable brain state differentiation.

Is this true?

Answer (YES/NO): NO